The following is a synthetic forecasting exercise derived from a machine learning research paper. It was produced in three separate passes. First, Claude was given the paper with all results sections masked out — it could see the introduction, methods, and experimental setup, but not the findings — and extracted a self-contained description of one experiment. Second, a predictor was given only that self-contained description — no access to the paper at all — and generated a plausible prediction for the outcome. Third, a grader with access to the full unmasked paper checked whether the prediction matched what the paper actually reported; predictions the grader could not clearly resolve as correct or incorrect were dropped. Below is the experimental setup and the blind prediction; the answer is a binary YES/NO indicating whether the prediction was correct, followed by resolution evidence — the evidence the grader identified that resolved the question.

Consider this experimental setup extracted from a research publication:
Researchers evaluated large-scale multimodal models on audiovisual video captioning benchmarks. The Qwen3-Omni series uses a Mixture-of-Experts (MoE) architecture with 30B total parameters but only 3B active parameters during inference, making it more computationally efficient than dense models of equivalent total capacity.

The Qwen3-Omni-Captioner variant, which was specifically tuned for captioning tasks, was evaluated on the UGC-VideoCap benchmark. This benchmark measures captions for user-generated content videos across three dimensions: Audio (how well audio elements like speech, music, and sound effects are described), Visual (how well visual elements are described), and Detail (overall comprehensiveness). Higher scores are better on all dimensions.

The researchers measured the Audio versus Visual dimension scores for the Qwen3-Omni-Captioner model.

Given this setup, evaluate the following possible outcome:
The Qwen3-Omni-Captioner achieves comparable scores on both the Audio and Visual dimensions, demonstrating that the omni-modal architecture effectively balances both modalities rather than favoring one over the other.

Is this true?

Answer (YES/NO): NO